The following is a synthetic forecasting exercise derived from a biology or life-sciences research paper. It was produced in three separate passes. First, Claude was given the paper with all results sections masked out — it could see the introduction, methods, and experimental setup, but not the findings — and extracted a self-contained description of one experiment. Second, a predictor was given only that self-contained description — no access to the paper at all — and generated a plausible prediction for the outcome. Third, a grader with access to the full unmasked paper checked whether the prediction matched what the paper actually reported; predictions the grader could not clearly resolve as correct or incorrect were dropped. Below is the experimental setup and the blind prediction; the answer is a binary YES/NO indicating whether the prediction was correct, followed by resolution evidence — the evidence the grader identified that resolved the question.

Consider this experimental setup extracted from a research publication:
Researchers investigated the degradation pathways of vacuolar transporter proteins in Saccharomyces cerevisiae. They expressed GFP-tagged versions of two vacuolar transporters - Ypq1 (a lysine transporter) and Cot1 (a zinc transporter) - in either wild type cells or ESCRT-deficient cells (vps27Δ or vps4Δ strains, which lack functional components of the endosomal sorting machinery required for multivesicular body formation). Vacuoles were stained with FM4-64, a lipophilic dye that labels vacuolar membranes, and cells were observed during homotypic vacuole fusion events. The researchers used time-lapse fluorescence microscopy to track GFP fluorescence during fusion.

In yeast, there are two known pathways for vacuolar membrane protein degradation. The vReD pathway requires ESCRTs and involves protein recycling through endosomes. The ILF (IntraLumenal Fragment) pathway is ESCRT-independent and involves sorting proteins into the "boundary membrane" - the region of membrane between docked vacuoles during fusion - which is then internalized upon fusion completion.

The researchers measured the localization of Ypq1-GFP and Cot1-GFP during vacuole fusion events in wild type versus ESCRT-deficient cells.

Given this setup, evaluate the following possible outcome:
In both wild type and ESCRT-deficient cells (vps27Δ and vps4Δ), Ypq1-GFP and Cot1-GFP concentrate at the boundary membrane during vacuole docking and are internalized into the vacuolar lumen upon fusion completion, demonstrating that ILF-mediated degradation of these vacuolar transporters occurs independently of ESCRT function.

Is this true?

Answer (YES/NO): YES